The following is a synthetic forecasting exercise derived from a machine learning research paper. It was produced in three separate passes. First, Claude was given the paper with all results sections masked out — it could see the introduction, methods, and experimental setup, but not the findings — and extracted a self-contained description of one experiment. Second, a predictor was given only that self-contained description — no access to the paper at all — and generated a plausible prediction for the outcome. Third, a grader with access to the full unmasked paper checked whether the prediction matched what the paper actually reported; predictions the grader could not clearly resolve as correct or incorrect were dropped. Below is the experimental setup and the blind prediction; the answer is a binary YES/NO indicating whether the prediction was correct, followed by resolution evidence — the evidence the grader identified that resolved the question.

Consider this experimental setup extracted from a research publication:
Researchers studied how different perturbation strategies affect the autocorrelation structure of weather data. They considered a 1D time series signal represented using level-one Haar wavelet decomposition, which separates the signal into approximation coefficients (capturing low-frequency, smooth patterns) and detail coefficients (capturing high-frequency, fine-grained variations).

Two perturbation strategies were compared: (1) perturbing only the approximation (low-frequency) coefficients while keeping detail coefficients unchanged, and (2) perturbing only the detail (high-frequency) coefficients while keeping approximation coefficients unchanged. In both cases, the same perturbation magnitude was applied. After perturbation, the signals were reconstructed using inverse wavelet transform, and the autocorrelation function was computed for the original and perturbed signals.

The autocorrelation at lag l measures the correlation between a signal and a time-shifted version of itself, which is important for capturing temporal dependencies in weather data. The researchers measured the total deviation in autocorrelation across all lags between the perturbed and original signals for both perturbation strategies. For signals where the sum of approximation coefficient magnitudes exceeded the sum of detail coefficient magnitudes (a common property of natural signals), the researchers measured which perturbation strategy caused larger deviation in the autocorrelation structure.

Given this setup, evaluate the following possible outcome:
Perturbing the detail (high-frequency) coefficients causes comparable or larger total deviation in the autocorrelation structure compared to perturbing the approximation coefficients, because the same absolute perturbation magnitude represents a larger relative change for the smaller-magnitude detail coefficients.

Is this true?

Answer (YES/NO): NO